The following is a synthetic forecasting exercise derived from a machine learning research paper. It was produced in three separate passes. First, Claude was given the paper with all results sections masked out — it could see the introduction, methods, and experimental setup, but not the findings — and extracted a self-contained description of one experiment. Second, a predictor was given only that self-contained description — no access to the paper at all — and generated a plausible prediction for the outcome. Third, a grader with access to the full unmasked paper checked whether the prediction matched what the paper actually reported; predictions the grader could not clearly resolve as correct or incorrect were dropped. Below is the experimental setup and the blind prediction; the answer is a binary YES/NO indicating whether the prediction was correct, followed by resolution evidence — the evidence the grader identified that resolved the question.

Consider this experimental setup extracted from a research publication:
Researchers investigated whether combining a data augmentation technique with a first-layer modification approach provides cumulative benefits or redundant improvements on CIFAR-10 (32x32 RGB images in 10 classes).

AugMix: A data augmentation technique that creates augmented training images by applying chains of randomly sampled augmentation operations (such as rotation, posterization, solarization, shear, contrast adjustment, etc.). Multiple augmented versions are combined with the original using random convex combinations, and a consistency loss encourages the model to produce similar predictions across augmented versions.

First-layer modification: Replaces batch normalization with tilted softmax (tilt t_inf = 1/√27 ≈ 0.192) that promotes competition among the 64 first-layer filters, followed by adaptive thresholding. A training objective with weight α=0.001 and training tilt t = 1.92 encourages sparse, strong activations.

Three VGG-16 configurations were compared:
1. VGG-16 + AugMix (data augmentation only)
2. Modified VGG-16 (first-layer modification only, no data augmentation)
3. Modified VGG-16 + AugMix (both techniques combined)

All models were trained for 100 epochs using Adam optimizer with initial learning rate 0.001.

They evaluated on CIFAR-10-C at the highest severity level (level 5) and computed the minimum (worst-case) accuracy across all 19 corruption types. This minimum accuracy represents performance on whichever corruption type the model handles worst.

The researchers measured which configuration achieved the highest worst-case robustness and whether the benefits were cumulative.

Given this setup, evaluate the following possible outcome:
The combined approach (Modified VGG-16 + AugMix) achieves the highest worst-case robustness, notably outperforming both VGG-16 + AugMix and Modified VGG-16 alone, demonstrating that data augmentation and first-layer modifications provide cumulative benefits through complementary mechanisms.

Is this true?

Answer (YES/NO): YES